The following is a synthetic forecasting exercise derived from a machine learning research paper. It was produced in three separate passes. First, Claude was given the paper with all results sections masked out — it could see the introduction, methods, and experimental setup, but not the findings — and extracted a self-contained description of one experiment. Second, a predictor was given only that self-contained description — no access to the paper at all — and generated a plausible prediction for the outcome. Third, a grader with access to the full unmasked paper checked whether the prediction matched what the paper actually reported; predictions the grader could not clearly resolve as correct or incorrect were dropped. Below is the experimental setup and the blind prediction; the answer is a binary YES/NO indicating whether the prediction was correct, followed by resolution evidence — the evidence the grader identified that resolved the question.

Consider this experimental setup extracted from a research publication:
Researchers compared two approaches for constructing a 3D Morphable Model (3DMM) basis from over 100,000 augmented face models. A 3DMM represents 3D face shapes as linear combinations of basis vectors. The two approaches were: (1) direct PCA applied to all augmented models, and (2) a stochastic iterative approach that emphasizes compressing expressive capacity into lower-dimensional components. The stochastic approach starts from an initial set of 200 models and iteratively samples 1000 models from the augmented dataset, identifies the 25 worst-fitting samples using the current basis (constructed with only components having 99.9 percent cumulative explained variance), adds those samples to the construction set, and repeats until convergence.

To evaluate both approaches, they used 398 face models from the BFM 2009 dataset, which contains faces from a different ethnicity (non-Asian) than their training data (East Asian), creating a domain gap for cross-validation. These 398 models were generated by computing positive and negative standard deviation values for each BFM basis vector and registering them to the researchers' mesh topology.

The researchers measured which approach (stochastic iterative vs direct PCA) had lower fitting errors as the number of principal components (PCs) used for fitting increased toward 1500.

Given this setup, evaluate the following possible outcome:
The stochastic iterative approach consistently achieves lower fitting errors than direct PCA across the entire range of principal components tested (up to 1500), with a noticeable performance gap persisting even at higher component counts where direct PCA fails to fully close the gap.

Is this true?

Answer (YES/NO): NO